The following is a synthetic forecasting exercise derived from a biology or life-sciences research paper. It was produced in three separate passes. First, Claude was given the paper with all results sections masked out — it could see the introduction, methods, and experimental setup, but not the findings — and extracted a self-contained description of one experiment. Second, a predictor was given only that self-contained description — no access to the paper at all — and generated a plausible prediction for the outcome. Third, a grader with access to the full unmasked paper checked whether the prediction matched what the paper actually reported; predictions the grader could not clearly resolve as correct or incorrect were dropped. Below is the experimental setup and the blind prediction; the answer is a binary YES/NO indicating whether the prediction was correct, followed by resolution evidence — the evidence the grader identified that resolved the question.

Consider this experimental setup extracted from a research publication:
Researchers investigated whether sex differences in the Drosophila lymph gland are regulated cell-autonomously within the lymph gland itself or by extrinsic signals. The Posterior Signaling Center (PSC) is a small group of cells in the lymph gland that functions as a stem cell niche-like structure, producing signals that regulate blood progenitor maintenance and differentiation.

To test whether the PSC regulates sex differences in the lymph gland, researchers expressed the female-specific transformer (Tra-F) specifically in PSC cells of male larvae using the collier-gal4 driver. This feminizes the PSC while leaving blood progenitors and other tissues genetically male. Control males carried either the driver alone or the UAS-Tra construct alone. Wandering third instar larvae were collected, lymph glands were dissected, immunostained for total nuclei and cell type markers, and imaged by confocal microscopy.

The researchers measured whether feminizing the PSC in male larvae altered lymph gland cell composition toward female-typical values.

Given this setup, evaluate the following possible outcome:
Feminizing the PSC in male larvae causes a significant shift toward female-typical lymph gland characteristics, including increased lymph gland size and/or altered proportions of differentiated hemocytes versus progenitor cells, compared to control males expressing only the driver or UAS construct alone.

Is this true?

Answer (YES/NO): YES